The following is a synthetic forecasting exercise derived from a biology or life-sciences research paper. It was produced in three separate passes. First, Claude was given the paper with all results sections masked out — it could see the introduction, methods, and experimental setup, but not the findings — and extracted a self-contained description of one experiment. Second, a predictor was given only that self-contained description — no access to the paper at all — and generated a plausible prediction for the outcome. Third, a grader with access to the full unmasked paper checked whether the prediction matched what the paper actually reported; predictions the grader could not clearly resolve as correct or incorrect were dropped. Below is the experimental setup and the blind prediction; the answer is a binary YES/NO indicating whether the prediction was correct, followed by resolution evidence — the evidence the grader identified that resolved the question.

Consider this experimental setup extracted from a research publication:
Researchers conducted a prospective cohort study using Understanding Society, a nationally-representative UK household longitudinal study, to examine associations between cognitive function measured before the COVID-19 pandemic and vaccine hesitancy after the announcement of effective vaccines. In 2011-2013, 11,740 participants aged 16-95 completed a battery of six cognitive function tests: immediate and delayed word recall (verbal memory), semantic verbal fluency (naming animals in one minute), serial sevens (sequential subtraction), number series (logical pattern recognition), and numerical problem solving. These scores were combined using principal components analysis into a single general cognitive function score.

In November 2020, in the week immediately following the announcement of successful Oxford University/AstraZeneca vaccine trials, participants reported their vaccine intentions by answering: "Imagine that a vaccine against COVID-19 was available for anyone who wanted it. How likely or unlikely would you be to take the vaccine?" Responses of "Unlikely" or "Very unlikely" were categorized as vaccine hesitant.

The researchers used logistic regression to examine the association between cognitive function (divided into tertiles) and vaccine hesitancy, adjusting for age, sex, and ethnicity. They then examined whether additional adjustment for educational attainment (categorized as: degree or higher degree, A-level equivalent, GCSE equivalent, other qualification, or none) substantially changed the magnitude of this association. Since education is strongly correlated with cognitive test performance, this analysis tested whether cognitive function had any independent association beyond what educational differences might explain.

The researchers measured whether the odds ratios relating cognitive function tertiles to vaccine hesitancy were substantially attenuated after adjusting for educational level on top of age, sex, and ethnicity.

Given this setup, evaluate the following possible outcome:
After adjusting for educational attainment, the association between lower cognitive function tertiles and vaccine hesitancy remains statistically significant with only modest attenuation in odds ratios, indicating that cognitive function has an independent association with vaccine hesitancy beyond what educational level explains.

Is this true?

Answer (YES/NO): YES